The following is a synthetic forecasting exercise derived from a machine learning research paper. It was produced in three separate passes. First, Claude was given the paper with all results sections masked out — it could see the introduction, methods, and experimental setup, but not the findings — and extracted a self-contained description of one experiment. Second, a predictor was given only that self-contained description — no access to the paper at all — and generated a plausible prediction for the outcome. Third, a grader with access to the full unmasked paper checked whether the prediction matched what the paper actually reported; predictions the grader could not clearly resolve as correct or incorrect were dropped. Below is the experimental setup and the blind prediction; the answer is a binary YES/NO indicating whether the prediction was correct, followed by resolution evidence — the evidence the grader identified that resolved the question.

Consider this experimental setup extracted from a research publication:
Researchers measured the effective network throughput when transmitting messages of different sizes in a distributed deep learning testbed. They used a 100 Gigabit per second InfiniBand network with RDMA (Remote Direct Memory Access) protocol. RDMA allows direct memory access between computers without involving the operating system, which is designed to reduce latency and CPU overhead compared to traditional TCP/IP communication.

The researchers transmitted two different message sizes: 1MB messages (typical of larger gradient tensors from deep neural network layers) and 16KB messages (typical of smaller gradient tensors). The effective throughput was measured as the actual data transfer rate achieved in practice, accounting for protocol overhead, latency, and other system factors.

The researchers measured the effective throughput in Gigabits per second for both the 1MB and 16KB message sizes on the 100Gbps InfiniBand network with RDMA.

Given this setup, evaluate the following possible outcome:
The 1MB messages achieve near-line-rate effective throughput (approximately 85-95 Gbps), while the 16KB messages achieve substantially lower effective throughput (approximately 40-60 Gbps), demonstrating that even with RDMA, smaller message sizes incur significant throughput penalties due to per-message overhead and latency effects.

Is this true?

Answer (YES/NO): NO